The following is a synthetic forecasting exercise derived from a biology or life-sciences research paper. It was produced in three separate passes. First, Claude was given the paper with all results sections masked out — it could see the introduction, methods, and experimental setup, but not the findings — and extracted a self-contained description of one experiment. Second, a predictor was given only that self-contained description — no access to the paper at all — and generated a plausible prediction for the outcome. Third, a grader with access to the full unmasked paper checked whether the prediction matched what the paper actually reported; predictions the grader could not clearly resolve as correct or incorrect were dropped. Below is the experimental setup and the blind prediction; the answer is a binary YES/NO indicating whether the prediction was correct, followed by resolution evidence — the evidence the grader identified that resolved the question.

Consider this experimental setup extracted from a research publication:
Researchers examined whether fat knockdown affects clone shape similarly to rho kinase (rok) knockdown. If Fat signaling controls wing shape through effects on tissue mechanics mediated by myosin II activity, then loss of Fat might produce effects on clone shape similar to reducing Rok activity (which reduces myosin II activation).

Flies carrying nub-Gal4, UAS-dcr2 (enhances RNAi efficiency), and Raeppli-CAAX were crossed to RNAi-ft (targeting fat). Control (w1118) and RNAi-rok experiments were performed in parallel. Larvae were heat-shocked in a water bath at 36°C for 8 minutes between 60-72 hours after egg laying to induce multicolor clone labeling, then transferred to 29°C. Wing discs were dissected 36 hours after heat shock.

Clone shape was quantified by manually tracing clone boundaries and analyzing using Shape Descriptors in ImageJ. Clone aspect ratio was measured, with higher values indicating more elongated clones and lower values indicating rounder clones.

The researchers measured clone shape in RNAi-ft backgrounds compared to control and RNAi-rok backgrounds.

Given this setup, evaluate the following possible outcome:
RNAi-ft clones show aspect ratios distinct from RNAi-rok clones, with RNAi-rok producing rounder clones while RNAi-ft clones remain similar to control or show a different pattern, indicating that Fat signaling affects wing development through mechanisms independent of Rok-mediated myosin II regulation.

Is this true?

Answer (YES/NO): NO